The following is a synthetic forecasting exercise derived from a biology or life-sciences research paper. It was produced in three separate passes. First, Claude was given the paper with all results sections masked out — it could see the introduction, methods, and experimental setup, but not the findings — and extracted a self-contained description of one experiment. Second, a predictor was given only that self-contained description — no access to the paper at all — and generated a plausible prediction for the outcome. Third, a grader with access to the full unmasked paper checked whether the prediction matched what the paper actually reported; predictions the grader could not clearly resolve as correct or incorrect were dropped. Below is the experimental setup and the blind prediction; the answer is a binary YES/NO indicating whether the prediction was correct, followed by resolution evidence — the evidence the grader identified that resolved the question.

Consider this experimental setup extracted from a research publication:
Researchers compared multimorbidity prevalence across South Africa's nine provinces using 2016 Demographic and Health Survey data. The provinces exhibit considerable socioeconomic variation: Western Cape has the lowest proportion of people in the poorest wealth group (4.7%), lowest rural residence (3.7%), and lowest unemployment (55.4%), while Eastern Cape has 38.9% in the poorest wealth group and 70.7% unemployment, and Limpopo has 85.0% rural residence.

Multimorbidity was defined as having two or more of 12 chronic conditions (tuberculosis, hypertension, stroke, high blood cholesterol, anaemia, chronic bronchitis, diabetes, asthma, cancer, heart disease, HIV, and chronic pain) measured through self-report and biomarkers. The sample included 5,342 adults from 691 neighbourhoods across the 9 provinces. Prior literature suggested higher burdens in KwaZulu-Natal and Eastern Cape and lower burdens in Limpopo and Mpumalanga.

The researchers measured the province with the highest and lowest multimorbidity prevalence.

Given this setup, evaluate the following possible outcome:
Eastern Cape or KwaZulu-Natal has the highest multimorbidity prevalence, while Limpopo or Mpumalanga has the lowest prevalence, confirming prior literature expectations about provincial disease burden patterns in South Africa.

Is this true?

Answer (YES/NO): NO